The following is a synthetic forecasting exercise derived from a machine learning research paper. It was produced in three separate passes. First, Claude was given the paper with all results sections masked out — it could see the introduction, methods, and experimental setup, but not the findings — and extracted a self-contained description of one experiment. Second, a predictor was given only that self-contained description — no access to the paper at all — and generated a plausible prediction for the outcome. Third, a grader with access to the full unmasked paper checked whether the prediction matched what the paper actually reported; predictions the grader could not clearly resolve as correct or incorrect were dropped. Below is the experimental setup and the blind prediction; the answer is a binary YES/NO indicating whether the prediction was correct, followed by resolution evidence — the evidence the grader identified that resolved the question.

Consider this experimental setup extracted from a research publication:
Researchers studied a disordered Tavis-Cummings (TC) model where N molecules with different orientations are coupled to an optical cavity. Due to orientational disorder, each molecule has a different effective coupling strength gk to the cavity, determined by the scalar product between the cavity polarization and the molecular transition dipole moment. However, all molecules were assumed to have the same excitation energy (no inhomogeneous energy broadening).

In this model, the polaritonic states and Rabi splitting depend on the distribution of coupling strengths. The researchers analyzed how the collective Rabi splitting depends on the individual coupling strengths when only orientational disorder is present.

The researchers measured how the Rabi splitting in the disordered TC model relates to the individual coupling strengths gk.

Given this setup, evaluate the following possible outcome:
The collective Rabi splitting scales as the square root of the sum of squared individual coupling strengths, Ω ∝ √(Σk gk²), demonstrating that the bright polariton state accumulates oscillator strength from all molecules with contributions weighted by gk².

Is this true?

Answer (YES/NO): YES